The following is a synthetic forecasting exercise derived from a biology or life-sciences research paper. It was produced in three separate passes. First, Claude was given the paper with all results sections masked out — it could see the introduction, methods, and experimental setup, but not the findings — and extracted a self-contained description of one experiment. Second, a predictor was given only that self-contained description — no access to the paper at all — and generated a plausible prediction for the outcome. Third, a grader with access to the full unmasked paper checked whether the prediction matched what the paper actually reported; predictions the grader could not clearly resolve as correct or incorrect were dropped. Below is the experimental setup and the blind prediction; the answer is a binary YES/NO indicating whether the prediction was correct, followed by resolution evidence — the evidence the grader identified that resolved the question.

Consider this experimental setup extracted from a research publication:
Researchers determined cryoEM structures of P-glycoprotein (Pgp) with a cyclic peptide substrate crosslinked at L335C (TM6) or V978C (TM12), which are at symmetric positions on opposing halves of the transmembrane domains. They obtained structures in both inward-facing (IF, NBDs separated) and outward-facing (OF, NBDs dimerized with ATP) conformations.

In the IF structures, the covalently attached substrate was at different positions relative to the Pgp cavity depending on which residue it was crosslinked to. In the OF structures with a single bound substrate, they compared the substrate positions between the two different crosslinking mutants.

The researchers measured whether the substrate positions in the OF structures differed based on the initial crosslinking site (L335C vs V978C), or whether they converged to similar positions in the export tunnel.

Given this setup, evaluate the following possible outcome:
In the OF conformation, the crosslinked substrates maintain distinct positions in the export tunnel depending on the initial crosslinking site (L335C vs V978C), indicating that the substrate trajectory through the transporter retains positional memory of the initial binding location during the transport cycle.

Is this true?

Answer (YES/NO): NO